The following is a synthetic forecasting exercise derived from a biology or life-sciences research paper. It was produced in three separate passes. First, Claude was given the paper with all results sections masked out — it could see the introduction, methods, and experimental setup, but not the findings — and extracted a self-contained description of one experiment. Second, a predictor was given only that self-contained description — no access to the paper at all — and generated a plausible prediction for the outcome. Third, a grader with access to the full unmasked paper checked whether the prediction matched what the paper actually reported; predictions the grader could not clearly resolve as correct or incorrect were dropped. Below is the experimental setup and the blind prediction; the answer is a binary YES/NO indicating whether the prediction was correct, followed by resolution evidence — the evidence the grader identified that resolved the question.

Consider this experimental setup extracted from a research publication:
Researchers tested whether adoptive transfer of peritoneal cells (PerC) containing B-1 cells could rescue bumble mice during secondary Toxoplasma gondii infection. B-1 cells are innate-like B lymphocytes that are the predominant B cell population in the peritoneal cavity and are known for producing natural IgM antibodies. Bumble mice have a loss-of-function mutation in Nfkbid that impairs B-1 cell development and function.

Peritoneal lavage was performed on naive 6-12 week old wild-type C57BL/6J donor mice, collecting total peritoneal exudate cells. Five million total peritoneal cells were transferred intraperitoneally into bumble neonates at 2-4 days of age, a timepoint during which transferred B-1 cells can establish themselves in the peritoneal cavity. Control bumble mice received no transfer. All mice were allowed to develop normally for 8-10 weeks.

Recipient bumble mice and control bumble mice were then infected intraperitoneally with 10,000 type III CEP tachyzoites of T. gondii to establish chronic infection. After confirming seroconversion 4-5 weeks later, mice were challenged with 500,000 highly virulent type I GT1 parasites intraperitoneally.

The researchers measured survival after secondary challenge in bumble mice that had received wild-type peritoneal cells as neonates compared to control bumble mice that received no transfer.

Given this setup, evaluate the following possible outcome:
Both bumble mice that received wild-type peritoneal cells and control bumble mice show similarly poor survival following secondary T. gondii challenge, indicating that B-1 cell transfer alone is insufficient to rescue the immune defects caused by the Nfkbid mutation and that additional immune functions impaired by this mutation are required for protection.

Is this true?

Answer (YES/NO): NO